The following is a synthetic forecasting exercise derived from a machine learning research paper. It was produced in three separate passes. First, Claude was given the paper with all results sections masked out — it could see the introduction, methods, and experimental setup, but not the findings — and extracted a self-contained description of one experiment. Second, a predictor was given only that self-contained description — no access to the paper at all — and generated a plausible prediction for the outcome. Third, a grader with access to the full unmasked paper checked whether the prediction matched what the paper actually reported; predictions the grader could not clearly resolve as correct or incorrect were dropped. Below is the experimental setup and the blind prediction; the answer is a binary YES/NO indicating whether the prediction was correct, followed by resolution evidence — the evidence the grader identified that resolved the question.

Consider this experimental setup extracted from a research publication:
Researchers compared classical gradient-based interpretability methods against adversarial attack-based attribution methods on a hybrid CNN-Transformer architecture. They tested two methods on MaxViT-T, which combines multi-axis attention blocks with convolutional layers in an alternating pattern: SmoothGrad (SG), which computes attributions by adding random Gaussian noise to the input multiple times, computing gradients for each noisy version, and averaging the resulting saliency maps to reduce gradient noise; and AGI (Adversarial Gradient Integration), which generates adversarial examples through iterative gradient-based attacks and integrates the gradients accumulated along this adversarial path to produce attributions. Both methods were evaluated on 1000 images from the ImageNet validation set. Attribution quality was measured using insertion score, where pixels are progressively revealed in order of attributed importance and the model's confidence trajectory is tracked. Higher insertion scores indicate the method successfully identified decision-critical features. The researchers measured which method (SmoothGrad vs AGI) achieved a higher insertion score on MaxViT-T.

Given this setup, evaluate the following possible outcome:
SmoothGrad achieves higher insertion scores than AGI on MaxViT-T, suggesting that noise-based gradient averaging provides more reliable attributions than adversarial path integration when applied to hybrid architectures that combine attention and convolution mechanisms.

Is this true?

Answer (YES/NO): YES